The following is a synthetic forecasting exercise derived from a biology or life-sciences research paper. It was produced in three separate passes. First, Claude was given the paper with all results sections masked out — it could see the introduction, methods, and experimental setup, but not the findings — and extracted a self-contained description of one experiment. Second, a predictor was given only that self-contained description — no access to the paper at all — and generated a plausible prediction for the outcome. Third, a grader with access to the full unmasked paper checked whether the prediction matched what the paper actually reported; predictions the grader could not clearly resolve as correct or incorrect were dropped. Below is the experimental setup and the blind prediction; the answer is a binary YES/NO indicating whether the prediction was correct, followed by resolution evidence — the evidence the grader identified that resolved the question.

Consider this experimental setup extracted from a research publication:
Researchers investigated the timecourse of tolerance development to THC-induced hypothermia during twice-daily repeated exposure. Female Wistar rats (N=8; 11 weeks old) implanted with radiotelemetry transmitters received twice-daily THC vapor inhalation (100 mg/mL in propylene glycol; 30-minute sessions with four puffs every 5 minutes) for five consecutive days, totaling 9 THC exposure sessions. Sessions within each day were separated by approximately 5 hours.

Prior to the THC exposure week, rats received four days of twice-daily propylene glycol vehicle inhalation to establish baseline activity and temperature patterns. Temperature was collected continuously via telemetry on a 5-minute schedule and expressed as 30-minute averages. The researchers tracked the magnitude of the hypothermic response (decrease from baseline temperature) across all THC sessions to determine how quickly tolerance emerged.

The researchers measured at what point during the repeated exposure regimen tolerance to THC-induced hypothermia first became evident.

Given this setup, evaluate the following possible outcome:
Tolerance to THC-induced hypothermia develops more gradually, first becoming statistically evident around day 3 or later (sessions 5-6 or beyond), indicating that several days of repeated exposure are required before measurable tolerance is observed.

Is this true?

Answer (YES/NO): YES